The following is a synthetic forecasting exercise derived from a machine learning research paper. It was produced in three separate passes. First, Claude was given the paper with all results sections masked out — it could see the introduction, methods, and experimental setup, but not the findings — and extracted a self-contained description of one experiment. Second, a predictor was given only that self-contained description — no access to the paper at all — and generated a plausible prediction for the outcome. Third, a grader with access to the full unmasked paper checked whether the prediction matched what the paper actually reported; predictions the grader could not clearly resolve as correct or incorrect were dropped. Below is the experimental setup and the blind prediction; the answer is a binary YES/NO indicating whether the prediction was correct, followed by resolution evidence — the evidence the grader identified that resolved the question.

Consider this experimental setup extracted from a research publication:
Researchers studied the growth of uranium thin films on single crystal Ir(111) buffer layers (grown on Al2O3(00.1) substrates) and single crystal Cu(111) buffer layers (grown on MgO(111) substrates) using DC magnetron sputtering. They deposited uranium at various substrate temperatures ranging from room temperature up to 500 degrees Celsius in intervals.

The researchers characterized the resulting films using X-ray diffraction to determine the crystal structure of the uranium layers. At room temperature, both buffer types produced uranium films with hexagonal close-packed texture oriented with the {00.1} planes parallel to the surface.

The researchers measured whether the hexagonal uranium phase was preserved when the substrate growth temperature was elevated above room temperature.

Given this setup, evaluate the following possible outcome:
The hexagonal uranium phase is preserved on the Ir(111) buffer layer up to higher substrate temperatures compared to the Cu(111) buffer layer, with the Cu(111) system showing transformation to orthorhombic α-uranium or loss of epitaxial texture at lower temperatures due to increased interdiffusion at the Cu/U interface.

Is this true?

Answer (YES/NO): NO